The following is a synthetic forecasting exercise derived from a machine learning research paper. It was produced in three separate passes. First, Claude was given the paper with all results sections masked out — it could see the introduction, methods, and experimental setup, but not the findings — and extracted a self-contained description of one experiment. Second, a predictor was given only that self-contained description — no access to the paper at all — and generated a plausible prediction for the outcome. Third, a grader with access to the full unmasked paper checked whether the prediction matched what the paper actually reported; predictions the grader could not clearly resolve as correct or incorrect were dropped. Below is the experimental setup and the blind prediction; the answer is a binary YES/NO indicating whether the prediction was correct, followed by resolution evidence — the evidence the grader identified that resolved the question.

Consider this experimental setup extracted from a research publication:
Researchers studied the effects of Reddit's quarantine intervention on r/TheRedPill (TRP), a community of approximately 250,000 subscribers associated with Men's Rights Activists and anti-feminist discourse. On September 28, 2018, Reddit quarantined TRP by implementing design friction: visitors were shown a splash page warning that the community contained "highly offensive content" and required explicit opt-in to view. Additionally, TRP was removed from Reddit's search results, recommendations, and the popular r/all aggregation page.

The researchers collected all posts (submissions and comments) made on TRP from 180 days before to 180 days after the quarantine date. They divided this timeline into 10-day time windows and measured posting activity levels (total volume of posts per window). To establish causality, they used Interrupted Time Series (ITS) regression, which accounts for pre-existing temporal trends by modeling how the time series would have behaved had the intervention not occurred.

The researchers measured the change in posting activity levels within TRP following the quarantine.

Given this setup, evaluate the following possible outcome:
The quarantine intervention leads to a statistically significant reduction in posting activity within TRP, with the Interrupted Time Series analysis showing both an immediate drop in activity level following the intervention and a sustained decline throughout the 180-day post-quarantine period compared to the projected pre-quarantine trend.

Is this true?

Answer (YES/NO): YES